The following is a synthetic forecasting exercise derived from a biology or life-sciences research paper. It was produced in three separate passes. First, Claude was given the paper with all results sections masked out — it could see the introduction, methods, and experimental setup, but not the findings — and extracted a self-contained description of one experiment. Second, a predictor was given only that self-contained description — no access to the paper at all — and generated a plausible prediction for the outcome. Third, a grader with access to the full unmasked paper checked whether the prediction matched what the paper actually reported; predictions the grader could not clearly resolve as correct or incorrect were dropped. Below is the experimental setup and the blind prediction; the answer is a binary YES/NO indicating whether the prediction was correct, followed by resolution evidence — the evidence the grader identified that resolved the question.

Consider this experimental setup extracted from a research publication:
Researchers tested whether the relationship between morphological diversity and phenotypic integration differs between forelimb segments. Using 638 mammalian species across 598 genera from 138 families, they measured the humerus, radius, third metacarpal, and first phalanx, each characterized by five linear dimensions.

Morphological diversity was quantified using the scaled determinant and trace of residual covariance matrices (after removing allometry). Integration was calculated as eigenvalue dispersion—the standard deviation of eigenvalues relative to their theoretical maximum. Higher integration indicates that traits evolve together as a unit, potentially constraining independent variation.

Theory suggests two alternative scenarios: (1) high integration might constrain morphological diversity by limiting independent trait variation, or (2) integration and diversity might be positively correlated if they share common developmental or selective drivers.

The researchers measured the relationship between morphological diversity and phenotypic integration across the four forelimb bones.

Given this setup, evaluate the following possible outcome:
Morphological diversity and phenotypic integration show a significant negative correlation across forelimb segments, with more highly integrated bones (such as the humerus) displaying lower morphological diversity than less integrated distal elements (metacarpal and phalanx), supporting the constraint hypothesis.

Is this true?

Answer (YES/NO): NO